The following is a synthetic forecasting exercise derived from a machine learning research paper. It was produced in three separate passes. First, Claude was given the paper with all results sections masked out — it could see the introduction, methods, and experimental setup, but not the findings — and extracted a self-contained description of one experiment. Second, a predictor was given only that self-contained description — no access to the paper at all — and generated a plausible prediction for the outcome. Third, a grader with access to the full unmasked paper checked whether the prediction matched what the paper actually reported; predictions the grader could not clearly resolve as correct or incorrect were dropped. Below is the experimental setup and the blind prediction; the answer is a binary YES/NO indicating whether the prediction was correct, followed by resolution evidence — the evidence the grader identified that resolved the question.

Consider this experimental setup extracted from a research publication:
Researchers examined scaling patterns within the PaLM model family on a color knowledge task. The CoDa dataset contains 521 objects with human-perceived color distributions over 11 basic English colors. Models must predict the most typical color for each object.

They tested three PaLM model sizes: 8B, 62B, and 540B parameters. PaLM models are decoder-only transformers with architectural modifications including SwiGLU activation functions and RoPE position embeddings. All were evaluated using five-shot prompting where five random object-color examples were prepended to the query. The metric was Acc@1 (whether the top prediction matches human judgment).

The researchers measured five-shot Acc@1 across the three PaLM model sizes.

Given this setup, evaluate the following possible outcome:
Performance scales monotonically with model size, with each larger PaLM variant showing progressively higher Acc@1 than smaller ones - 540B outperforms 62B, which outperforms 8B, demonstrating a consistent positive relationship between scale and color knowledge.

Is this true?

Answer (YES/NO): YES